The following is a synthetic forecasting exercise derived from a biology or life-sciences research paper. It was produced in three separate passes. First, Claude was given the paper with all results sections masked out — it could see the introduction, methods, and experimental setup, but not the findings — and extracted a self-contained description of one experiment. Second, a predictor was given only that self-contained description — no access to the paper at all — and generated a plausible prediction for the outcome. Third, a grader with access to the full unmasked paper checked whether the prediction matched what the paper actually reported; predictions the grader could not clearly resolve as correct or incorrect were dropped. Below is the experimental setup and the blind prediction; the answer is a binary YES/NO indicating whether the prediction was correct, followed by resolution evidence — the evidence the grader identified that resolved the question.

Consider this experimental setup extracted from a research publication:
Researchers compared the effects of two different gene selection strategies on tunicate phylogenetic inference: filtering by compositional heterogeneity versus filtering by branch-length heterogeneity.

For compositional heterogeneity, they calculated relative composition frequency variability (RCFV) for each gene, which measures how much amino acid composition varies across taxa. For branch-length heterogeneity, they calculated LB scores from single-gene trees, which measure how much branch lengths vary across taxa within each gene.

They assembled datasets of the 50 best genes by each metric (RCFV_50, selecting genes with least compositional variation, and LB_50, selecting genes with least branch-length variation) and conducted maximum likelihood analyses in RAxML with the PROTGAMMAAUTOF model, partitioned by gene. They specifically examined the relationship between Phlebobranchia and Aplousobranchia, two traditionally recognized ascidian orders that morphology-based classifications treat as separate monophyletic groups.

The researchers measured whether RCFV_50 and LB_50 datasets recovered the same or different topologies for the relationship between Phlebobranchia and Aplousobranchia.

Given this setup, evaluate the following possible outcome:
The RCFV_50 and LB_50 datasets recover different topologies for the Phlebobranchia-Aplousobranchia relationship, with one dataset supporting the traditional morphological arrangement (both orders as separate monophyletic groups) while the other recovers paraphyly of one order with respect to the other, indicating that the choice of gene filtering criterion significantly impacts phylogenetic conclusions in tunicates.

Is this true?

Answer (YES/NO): YES